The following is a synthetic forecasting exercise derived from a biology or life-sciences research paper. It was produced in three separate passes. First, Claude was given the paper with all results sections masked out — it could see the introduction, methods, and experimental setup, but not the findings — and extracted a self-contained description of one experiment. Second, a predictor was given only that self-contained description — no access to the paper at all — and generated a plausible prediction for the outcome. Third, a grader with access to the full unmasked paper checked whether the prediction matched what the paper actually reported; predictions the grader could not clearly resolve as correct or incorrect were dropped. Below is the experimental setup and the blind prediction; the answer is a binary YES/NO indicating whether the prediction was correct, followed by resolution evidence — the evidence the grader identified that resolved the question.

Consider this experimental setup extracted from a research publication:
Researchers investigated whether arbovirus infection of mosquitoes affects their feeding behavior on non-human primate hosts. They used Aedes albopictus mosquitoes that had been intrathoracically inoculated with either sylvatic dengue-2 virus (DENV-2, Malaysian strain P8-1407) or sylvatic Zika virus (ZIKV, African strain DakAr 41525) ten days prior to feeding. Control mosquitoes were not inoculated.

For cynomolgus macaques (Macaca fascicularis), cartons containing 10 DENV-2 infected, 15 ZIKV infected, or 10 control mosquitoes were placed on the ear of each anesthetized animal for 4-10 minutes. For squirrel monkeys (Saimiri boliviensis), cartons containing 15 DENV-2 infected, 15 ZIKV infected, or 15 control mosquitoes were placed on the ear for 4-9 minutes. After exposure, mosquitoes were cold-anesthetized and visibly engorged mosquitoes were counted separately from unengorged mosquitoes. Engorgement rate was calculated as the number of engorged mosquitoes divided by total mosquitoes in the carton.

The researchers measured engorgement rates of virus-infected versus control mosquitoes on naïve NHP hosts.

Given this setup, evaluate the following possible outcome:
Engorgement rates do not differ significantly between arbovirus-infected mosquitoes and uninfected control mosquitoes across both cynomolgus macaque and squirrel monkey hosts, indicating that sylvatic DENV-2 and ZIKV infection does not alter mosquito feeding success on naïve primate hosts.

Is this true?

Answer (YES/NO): NO